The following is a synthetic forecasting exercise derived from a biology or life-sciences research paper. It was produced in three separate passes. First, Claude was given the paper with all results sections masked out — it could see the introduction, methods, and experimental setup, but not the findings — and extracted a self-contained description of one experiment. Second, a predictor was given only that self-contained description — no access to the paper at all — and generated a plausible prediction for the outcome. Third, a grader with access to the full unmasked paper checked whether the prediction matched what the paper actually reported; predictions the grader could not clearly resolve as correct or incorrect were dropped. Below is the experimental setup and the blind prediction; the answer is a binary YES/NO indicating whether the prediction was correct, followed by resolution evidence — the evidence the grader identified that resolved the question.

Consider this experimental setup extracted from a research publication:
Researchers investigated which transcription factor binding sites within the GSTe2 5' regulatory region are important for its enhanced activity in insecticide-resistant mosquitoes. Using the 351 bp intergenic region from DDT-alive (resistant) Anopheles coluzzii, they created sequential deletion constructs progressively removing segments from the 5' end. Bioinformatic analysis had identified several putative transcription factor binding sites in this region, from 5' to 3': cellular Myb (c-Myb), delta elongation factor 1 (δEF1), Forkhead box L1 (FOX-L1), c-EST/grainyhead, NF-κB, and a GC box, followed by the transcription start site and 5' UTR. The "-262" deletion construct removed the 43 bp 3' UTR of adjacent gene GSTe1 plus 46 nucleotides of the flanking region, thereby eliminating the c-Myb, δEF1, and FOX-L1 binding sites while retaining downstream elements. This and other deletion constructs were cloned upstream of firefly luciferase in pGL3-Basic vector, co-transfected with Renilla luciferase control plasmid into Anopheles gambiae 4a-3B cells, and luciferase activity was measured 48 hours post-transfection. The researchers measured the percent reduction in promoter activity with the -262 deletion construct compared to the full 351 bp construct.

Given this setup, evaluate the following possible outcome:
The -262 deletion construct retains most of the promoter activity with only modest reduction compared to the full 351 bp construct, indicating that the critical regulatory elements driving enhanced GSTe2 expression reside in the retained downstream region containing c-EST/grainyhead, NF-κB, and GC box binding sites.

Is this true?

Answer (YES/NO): NO